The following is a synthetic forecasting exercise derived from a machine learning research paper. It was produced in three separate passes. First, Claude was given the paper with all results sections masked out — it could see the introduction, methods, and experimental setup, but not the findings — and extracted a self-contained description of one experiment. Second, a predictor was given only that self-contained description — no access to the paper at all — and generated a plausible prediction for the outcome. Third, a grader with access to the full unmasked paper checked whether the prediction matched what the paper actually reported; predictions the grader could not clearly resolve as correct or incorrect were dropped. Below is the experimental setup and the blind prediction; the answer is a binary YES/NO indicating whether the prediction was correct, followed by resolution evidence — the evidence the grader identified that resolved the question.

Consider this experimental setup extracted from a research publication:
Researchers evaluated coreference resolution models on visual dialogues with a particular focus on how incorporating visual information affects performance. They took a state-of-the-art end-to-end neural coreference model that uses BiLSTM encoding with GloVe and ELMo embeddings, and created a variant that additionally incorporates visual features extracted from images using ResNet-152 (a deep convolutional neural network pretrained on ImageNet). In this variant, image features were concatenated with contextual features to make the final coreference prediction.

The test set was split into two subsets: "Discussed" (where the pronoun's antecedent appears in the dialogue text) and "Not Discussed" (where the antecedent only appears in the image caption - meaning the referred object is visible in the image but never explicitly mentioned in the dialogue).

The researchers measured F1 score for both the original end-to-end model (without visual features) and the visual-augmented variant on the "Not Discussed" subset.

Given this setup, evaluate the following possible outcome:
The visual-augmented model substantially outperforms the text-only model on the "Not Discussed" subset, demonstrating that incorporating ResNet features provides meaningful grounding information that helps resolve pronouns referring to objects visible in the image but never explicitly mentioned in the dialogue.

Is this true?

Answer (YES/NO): NO